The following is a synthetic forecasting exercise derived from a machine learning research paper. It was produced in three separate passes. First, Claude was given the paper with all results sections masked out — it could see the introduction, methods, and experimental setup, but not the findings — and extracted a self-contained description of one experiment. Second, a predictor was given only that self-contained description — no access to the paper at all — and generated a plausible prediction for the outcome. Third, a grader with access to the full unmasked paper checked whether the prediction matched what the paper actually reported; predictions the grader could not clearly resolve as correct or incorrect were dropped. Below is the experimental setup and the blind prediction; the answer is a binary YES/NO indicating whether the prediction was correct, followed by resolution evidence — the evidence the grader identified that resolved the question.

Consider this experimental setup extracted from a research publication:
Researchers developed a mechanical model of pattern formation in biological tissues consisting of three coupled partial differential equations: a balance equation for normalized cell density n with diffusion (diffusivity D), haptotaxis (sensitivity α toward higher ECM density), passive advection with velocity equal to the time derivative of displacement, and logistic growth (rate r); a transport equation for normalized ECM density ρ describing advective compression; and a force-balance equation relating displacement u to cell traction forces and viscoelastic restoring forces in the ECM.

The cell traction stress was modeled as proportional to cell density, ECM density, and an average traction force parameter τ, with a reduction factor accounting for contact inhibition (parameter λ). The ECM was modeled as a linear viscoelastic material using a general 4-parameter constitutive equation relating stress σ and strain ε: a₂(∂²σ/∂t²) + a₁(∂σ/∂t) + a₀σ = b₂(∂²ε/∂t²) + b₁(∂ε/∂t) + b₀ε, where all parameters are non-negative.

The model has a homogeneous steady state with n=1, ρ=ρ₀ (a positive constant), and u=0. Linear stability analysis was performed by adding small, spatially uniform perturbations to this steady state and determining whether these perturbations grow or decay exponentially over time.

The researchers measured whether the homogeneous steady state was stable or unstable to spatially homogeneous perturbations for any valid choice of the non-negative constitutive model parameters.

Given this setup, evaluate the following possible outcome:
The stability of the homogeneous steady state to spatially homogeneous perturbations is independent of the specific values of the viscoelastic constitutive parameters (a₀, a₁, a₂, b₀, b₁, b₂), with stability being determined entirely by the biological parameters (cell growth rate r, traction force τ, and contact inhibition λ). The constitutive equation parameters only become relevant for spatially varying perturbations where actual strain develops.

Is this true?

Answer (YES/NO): NO